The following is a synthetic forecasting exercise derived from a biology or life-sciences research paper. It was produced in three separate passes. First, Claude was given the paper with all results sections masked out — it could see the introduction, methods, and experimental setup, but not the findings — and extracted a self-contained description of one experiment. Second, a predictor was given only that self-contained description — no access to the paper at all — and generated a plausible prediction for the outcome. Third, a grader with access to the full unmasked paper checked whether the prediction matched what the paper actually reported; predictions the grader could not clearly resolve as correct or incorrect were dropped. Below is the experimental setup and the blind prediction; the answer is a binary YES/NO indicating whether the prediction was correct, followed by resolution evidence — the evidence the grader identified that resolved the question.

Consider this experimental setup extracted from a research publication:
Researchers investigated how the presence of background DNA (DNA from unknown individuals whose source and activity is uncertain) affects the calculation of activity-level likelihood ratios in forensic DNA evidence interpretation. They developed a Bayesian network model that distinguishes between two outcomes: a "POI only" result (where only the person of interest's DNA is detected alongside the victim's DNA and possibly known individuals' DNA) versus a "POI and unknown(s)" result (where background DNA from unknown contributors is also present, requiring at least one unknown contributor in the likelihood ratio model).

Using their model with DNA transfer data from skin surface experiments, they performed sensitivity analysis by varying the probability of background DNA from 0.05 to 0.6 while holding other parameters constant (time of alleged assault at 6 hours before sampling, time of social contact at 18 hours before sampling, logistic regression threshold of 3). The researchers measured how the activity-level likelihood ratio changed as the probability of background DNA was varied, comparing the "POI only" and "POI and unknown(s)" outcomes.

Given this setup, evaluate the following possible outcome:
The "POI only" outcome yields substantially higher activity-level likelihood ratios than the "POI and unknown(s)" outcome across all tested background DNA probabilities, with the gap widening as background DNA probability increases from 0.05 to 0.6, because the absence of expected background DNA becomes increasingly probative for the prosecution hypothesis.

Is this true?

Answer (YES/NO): NO